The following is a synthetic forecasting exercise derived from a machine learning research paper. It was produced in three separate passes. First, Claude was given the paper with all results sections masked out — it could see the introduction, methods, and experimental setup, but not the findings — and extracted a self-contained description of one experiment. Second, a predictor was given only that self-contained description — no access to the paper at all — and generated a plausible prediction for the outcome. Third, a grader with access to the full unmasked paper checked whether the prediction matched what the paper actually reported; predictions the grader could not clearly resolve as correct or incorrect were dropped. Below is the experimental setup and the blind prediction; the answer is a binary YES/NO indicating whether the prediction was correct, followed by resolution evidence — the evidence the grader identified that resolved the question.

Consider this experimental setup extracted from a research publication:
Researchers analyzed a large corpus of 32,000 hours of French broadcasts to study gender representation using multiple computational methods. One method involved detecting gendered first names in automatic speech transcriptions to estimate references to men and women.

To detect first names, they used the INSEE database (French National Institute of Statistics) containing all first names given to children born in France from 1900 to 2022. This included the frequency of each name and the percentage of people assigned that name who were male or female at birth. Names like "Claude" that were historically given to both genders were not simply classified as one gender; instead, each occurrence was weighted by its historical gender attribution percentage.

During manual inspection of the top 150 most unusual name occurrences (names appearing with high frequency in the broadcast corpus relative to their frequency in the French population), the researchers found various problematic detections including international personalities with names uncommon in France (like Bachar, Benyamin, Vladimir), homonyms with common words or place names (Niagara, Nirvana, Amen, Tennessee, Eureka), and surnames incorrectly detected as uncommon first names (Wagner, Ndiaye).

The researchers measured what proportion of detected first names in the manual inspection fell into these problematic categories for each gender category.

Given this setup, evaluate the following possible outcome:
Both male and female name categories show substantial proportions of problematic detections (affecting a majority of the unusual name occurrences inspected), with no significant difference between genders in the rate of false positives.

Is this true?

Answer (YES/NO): NO